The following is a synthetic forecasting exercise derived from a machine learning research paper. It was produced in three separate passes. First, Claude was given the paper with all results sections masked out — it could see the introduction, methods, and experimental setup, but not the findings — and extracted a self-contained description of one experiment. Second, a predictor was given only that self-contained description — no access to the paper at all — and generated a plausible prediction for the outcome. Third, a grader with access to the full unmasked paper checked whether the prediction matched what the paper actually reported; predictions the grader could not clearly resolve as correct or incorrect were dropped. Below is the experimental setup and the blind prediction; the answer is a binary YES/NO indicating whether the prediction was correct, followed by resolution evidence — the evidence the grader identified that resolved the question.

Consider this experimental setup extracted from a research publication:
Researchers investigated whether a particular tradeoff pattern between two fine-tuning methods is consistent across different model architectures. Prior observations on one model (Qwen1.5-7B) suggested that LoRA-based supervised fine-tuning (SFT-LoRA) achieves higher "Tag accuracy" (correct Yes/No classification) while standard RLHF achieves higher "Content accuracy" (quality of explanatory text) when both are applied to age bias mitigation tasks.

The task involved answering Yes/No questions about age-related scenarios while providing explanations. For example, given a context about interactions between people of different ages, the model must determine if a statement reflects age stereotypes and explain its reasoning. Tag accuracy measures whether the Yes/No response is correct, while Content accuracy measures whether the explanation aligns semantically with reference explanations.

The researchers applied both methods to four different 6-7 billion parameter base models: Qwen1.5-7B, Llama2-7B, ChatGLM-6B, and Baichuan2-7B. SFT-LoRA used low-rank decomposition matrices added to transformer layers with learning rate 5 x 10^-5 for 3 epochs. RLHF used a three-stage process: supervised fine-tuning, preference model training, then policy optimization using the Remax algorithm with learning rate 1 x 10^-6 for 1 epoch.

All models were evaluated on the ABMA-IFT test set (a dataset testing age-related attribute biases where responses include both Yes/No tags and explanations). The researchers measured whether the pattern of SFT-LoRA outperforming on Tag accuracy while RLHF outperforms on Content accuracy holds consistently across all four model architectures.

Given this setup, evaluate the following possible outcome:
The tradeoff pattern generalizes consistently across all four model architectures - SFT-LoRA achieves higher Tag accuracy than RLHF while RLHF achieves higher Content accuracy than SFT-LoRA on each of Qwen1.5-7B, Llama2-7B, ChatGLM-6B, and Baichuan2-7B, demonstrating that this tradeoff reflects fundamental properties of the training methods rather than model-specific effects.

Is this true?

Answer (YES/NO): NO